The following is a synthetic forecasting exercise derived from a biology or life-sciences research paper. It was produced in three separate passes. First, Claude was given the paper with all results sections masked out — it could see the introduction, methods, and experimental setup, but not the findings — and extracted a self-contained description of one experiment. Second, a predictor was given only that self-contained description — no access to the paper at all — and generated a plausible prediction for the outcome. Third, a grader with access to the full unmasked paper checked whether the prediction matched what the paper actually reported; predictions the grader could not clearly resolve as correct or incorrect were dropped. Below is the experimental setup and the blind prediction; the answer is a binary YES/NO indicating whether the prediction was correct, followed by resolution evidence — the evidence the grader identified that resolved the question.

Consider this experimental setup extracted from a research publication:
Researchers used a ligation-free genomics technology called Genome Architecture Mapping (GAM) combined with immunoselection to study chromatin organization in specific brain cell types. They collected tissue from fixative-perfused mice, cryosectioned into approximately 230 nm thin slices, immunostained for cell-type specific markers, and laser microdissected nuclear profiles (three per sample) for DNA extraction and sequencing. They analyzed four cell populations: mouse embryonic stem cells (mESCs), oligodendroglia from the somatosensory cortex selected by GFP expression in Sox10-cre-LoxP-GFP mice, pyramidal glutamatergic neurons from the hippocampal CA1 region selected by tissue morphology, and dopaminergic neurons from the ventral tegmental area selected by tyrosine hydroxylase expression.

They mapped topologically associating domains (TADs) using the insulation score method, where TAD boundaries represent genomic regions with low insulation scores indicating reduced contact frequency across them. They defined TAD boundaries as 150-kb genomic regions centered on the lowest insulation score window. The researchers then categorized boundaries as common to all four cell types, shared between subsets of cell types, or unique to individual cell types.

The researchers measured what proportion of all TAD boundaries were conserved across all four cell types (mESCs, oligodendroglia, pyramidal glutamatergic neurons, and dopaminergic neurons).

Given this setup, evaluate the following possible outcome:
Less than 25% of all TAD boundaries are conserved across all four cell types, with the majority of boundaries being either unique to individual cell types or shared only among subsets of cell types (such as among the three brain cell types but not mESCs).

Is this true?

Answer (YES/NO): YES